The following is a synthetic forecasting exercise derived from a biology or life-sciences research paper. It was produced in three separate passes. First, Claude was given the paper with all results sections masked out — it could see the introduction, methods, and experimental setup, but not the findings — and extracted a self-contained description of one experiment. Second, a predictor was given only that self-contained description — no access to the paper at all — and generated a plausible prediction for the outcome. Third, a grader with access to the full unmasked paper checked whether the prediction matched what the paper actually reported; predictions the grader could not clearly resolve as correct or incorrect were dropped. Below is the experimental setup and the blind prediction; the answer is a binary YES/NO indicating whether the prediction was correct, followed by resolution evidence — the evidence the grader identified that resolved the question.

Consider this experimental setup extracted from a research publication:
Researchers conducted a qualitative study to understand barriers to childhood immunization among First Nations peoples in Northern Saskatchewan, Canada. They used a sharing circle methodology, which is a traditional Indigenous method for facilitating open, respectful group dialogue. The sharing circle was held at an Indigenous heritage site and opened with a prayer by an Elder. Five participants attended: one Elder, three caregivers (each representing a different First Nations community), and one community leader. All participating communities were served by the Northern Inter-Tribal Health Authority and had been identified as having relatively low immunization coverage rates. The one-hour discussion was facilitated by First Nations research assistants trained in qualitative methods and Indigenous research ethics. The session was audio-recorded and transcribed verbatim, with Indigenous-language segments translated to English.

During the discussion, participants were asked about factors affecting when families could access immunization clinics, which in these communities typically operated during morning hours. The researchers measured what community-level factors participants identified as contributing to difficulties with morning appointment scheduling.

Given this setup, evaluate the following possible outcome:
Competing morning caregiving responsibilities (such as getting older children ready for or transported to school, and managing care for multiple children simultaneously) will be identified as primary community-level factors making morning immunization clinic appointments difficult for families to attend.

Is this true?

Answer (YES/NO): NO